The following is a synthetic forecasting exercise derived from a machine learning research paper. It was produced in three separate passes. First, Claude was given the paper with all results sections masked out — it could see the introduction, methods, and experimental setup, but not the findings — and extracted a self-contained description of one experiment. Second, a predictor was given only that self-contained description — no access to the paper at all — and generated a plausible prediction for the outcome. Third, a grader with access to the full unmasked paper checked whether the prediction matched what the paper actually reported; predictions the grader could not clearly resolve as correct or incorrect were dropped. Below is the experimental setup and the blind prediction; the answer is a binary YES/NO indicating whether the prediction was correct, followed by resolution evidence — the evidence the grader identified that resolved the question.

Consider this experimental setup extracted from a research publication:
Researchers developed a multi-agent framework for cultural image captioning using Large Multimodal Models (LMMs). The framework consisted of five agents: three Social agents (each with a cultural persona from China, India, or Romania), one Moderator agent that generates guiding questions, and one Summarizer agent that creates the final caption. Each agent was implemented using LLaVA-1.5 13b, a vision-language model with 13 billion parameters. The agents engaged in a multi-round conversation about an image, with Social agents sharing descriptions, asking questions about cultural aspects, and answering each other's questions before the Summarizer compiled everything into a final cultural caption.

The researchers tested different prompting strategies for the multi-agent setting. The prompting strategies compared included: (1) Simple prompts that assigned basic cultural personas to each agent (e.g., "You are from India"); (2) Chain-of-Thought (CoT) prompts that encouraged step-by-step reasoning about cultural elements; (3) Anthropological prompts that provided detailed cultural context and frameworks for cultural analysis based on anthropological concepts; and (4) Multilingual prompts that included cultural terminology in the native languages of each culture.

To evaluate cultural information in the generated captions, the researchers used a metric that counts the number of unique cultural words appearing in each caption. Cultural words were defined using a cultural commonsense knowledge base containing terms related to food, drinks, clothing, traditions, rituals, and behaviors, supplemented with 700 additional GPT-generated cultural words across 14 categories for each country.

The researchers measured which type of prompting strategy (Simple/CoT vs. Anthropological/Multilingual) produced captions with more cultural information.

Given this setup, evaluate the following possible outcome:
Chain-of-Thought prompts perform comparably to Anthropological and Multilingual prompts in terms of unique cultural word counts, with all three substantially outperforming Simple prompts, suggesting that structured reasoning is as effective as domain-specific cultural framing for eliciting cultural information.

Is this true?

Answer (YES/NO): NO